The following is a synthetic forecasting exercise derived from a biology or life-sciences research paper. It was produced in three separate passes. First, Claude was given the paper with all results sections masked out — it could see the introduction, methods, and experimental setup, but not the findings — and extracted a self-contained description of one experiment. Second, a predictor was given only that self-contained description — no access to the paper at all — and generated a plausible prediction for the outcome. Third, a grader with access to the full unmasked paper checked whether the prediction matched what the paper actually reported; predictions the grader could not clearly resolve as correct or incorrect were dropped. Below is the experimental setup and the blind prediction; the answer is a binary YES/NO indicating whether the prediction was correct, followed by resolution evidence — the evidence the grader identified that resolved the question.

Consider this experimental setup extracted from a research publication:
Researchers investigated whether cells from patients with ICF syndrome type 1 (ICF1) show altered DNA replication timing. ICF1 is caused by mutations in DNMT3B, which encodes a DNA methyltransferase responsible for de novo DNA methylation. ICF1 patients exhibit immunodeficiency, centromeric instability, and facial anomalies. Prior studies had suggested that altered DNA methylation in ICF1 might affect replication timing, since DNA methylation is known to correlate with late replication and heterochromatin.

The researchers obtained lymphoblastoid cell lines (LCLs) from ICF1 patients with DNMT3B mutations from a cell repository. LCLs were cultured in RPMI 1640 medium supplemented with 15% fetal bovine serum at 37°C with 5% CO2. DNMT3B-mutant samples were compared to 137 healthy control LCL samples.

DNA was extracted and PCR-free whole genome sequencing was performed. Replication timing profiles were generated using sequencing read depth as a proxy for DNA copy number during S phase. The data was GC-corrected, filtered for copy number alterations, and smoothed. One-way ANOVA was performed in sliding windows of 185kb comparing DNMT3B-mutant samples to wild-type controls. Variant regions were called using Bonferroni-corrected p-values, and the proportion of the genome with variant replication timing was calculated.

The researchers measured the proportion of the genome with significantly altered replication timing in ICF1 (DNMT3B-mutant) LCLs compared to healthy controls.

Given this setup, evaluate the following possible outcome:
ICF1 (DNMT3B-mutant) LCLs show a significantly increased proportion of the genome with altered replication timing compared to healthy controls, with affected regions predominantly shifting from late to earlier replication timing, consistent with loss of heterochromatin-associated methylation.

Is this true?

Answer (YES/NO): NO